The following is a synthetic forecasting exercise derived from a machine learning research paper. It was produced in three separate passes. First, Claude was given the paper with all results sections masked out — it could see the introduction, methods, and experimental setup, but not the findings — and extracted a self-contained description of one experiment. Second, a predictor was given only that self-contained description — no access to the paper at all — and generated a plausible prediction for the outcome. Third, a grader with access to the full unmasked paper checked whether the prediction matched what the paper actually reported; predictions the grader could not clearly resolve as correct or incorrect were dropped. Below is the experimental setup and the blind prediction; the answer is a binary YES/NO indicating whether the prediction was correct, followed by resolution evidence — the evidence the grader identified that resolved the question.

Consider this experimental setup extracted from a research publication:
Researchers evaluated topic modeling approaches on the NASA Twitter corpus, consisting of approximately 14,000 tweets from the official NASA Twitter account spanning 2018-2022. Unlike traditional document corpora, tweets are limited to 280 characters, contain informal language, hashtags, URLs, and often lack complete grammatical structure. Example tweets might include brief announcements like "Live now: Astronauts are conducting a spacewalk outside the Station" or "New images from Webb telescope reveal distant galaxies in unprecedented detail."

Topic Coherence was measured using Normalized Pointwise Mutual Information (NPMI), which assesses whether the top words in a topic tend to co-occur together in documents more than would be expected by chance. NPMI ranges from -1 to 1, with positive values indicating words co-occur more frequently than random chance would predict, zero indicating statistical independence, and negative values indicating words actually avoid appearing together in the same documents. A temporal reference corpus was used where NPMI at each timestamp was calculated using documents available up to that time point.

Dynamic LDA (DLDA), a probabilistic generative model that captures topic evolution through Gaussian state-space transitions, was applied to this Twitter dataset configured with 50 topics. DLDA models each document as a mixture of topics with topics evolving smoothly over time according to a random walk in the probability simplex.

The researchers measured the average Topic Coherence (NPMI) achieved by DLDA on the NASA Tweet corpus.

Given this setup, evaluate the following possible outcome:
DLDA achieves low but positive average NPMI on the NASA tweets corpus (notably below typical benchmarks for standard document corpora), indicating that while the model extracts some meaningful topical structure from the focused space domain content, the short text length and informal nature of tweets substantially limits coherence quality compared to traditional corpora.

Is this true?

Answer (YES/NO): YES